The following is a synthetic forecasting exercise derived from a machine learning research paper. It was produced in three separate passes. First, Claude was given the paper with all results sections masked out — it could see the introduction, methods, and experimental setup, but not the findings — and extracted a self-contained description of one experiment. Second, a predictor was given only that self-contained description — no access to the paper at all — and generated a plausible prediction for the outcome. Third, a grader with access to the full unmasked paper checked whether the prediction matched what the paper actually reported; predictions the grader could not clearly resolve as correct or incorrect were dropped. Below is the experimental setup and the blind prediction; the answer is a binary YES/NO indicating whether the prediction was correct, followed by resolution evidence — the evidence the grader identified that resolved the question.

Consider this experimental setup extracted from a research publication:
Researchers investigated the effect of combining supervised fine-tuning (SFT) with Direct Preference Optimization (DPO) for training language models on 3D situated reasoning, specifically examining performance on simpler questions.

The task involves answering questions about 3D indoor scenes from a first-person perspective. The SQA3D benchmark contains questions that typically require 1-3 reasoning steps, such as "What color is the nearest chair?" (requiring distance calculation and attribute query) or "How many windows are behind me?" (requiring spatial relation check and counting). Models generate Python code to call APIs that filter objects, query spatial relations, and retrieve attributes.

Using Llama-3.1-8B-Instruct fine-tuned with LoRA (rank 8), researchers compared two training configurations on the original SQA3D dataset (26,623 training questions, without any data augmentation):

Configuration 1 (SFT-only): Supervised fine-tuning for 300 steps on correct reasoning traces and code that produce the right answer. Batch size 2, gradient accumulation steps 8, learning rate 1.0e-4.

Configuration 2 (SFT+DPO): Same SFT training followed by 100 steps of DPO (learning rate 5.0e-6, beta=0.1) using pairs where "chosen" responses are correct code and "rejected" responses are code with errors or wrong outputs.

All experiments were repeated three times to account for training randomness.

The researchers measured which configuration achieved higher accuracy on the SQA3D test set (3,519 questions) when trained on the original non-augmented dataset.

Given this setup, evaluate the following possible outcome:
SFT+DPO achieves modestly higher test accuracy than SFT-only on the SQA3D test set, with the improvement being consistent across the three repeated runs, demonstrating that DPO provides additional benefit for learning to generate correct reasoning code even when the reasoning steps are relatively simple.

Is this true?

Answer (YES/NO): NO